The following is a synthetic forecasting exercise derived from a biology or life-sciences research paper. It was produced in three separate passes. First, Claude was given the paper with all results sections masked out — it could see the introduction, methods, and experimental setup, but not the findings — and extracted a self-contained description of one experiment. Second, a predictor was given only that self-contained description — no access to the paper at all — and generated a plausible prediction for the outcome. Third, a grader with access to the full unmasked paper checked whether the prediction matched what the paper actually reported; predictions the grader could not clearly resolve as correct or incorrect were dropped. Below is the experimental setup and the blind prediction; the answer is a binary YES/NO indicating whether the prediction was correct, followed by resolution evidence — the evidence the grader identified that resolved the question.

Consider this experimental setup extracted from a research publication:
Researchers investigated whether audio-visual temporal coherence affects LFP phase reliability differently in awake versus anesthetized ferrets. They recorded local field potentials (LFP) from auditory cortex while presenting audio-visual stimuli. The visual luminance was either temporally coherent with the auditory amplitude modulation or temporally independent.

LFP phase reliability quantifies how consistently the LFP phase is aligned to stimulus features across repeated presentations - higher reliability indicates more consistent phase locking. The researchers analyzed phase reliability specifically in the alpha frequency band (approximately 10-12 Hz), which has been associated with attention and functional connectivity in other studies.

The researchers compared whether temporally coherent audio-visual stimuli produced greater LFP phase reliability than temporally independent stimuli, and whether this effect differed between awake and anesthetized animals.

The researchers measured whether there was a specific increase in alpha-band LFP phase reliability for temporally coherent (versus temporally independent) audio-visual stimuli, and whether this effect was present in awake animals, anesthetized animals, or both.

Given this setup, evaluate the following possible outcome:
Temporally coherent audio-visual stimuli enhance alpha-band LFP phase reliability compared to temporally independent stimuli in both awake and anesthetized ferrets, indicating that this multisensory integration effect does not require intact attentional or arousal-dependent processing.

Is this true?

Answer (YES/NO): NO